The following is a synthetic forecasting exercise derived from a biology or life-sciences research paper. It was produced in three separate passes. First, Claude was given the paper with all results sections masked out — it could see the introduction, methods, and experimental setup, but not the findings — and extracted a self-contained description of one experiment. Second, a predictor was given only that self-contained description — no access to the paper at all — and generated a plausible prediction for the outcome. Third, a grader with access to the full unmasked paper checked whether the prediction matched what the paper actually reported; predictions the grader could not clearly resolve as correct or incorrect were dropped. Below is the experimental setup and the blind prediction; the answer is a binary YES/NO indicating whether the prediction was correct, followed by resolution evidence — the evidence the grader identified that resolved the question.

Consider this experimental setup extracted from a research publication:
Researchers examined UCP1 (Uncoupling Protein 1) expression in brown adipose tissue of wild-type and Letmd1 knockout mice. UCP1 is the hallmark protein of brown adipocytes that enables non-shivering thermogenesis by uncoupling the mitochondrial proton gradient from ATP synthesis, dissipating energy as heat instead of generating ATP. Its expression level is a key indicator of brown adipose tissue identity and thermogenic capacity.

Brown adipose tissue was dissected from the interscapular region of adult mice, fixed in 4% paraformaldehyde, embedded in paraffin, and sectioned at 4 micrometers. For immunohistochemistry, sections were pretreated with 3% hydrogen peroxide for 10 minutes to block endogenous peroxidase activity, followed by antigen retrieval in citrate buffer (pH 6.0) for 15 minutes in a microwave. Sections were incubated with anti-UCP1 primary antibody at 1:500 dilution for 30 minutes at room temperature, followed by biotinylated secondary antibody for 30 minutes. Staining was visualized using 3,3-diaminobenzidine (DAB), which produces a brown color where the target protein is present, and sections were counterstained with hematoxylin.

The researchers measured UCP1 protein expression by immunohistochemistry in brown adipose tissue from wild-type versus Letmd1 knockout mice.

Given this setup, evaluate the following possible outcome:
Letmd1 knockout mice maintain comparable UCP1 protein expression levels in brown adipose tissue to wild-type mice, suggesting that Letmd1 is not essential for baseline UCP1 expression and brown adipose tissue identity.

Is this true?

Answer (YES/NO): NO